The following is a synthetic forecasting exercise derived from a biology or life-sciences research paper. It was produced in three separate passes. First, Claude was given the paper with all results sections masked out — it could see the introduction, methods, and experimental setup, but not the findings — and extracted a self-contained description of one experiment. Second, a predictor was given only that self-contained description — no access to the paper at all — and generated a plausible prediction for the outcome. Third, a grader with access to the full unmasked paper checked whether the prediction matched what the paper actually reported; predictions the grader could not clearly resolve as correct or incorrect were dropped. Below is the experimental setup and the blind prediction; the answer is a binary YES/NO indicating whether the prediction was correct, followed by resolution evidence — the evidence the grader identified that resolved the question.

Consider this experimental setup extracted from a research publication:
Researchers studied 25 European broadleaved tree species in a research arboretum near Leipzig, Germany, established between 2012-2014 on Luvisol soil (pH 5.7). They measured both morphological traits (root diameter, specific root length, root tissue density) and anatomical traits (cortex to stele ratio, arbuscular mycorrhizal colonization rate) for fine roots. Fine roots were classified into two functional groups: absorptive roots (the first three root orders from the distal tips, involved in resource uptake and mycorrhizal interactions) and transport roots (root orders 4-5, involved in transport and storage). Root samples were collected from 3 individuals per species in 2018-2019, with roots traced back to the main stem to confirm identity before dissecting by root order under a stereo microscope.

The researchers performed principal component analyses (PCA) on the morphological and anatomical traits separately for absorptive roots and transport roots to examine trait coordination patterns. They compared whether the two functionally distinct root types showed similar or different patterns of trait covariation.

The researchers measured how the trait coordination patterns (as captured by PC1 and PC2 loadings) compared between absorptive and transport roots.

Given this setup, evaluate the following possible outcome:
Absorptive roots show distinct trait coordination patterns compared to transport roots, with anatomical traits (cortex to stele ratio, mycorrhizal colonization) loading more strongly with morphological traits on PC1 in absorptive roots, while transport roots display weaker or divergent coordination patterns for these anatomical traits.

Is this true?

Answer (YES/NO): YES